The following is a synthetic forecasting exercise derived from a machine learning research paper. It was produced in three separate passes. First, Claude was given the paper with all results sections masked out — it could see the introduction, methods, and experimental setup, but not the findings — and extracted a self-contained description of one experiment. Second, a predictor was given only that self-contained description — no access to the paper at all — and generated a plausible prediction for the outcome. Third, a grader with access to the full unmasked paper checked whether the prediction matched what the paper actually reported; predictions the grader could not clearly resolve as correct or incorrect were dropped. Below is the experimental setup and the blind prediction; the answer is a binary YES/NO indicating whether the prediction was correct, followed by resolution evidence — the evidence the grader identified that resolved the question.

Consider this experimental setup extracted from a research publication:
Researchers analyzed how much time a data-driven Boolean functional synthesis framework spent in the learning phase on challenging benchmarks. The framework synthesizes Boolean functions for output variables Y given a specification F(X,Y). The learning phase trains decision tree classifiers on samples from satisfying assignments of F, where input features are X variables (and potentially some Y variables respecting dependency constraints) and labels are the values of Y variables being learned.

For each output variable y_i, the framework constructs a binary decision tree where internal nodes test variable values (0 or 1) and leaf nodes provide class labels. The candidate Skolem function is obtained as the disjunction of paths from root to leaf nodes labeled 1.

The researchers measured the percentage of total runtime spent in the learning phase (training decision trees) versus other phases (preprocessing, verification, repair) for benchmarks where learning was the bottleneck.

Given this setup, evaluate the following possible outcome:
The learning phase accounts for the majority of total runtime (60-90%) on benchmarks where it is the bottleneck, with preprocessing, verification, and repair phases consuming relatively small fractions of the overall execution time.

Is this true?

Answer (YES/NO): YES